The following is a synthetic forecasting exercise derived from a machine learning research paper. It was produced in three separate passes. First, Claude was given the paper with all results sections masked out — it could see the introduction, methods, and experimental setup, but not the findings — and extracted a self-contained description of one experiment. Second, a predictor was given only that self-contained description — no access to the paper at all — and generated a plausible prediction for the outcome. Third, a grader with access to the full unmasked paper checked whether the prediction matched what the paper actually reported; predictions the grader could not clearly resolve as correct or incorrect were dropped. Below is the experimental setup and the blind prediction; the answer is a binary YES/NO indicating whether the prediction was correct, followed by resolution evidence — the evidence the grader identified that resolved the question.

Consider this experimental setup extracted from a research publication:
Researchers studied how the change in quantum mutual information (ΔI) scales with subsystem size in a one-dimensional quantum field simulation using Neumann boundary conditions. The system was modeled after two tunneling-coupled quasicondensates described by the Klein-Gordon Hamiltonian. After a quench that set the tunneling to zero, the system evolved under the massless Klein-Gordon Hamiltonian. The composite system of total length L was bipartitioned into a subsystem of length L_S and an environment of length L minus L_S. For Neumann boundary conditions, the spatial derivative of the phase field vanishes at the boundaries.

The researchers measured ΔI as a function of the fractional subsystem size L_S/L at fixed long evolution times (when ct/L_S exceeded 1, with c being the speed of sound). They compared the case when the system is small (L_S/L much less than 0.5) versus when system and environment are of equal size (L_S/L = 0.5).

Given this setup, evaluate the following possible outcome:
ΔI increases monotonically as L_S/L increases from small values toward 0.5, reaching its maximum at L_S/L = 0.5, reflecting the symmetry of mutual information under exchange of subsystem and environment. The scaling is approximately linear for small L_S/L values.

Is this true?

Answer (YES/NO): NO